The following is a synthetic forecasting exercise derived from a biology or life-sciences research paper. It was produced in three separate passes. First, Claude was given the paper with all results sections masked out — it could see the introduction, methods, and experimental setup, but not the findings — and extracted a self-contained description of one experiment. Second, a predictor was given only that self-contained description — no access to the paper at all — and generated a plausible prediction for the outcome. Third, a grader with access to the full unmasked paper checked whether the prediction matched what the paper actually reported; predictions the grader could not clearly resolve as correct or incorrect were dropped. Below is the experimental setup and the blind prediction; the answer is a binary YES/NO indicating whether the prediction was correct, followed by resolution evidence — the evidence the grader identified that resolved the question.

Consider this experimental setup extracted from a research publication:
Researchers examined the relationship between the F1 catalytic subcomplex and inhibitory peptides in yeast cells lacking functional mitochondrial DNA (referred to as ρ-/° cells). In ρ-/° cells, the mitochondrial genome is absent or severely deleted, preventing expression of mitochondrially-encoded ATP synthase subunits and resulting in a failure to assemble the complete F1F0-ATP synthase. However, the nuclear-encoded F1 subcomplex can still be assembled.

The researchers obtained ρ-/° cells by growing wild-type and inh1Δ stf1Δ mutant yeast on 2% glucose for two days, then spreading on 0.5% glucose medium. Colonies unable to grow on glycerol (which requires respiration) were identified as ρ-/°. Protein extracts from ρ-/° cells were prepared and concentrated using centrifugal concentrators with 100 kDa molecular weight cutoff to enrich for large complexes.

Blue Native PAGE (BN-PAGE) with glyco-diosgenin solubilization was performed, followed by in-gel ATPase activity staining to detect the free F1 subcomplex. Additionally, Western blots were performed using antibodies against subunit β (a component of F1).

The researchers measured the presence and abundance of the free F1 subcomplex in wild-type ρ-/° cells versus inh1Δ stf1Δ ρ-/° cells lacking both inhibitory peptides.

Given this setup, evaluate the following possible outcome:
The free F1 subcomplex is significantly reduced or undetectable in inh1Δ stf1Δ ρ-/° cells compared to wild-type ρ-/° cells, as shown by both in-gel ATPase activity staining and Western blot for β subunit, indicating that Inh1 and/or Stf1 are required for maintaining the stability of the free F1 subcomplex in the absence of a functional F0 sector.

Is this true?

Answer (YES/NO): YES